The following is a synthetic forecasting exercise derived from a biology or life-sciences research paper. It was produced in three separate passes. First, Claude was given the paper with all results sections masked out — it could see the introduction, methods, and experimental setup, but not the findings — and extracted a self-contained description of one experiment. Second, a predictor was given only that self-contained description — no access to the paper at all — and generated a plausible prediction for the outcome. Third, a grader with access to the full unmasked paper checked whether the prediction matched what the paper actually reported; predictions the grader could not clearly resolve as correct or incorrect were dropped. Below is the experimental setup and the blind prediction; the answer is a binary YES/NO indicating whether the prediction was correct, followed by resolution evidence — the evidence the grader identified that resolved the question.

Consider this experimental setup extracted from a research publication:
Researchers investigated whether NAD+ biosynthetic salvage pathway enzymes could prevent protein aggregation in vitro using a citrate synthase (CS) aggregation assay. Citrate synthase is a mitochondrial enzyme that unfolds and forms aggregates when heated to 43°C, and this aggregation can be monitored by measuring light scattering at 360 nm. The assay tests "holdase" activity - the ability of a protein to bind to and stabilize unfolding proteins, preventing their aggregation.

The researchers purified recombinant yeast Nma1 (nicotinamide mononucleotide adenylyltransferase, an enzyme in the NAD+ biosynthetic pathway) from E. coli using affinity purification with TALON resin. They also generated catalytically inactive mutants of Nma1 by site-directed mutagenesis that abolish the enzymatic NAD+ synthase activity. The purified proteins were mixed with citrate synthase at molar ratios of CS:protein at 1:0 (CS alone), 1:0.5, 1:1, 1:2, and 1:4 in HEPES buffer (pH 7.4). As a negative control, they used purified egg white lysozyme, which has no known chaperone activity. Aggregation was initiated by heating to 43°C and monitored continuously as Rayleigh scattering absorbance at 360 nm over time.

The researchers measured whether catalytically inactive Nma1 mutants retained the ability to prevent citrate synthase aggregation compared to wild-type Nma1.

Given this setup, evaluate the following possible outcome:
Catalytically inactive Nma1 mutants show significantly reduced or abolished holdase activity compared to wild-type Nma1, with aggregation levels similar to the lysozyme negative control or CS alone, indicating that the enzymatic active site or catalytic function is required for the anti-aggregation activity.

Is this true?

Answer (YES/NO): NO